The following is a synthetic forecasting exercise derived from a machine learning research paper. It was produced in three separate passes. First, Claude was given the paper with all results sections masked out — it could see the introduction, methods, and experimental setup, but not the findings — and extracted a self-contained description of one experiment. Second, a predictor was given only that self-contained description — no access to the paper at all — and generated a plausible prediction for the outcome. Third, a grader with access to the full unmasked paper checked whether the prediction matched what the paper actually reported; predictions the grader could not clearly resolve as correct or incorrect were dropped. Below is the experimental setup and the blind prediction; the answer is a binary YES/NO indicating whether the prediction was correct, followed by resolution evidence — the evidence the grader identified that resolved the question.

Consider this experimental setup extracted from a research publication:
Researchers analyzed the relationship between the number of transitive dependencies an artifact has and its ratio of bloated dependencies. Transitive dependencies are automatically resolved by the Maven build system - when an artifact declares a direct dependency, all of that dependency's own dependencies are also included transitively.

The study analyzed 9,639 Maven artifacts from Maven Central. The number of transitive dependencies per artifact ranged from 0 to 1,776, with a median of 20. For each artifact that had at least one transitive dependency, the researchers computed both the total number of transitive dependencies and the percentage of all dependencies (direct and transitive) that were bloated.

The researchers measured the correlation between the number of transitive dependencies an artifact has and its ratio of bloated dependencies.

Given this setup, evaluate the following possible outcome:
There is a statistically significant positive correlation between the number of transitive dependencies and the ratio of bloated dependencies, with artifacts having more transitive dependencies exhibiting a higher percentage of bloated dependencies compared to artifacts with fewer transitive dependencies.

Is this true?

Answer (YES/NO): YES